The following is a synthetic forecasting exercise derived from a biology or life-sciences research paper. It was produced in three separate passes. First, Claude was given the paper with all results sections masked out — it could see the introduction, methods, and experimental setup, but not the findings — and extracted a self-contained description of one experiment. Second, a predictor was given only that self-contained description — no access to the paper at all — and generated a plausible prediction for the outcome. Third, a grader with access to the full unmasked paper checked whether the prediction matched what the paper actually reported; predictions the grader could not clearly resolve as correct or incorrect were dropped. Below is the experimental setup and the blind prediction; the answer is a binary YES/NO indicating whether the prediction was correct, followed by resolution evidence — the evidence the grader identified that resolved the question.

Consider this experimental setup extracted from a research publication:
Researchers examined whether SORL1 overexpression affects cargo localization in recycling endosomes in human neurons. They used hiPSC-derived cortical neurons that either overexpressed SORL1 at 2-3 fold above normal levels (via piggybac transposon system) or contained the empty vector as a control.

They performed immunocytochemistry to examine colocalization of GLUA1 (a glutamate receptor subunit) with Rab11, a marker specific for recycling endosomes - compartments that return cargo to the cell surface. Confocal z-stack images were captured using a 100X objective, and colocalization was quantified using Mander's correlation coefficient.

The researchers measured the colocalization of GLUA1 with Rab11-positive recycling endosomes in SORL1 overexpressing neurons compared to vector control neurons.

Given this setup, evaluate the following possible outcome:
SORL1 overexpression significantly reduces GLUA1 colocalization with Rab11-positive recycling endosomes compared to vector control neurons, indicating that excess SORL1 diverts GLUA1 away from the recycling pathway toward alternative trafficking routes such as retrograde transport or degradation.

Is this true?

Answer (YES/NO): NO